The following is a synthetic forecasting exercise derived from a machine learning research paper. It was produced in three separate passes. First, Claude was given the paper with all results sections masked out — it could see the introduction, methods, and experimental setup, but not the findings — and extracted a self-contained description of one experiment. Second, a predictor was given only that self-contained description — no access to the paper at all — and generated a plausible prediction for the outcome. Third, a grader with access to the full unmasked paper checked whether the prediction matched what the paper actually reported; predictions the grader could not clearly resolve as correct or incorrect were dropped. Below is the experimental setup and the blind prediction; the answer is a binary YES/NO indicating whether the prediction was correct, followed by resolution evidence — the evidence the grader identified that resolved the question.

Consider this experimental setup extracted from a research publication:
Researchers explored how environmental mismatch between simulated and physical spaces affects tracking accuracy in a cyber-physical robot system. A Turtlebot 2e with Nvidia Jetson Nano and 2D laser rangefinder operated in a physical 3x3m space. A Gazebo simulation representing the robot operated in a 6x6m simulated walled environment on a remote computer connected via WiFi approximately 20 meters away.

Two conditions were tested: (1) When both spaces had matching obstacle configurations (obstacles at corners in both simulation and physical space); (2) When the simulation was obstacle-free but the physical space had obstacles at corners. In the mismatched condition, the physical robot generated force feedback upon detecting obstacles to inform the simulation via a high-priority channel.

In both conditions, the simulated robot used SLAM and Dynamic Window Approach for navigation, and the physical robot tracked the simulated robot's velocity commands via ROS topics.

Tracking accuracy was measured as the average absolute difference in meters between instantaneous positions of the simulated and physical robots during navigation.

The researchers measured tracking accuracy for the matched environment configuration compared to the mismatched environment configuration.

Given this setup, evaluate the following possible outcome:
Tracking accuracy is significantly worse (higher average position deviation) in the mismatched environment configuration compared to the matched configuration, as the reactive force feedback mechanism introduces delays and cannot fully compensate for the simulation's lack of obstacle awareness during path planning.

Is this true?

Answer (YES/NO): YES